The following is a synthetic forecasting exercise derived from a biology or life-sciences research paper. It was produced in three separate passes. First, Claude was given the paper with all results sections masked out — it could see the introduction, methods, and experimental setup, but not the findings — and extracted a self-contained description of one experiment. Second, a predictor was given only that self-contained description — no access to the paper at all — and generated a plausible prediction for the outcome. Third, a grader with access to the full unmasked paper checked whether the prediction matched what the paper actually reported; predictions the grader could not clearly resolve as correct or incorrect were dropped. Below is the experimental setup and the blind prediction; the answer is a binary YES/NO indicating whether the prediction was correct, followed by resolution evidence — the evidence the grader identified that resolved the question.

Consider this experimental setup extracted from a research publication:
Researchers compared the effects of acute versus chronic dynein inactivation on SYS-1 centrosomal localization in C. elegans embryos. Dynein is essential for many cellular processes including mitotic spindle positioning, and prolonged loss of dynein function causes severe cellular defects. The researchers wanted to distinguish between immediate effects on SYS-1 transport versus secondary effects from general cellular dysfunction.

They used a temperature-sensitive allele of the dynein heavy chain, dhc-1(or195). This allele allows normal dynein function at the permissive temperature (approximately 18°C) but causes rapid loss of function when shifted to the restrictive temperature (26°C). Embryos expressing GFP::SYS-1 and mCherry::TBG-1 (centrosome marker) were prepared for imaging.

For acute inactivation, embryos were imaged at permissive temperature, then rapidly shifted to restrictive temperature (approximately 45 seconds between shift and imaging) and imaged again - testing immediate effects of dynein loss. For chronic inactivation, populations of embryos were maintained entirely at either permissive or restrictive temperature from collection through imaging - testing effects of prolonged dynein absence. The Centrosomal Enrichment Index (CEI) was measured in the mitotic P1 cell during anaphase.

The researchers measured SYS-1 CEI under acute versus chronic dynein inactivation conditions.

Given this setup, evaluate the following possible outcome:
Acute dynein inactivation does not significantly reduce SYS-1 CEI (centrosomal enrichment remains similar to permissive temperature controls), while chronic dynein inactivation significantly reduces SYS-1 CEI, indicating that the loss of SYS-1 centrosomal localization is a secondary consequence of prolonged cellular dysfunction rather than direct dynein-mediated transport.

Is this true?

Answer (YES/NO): NO